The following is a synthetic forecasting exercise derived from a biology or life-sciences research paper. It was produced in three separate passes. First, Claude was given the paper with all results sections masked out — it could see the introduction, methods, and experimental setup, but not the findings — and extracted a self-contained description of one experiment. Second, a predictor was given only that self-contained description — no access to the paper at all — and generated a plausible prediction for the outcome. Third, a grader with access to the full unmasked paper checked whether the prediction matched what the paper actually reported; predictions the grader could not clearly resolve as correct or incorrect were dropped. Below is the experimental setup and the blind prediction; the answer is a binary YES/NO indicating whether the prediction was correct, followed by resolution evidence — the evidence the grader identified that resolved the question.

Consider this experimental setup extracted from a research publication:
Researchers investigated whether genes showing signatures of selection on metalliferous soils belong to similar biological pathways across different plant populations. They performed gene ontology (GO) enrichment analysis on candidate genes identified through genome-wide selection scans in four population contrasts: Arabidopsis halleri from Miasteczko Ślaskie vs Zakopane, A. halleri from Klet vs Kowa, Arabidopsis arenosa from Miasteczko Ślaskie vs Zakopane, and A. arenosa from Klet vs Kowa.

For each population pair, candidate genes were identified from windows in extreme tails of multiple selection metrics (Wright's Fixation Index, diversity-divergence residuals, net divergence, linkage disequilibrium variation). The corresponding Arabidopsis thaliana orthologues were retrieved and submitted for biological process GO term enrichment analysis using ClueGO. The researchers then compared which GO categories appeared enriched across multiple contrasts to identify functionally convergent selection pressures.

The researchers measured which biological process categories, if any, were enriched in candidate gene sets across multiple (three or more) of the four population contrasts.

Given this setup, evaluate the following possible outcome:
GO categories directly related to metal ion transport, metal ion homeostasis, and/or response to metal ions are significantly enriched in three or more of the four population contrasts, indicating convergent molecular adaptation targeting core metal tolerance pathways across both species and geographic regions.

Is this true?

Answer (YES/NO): NO